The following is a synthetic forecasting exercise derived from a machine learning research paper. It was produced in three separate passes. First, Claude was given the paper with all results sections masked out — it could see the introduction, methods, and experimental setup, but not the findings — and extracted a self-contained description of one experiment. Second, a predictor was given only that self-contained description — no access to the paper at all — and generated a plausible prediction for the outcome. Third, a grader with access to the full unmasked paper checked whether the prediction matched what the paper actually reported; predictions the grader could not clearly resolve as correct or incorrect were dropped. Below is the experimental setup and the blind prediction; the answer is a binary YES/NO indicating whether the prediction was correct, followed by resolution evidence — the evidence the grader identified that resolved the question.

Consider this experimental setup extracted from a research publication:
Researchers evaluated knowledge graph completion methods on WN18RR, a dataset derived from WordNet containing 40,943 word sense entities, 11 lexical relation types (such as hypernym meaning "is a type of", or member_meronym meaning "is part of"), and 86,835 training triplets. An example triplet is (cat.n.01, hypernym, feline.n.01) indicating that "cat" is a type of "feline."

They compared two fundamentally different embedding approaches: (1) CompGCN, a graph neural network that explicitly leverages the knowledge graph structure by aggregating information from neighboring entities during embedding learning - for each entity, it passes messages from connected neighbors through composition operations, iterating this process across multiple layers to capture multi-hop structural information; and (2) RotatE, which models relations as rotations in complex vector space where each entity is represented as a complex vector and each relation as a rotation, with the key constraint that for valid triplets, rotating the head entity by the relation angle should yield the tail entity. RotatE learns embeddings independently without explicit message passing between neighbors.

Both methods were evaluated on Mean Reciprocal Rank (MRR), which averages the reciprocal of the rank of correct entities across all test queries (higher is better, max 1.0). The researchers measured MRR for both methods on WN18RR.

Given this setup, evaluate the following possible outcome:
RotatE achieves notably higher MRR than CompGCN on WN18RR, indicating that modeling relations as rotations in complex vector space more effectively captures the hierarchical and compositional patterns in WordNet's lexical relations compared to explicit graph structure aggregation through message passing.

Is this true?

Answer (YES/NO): NO